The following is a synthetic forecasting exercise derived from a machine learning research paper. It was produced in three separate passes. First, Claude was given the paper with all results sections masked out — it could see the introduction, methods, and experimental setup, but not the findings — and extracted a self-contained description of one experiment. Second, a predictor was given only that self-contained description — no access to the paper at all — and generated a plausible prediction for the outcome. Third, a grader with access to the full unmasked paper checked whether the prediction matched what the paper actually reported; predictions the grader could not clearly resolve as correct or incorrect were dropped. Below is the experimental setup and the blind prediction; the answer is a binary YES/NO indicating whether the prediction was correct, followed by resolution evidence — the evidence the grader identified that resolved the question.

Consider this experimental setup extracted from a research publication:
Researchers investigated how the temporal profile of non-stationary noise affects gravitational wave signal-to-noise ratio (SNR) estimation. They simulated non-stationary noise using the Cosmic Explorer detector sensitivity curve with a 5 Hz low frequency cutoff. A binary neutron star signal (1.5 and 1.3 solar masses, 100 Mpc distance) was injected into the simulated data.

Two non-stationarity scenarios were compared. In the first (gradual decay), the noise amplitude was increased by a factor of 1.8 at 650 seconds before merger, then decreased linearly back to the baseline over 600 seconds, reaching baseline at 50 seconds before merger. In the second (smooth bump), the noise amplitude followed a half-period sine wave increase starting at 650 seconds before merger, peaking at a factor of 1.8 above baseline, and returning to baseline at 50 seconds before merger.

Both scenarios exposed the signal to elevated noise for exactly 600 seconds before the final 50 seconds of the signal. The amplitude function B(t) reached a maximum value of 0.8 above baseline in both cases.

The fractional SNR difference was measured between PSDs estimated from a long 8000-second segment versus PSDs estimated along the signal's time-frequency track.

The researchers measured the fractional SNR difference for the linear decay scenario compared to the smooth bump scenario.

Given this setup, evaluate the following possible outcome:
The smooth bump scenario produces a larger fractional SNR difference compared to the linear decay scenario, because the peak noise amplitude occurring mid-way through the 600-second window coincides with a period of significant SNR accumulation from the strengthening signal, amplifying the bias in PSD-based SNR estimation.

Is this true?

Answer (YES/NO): YES